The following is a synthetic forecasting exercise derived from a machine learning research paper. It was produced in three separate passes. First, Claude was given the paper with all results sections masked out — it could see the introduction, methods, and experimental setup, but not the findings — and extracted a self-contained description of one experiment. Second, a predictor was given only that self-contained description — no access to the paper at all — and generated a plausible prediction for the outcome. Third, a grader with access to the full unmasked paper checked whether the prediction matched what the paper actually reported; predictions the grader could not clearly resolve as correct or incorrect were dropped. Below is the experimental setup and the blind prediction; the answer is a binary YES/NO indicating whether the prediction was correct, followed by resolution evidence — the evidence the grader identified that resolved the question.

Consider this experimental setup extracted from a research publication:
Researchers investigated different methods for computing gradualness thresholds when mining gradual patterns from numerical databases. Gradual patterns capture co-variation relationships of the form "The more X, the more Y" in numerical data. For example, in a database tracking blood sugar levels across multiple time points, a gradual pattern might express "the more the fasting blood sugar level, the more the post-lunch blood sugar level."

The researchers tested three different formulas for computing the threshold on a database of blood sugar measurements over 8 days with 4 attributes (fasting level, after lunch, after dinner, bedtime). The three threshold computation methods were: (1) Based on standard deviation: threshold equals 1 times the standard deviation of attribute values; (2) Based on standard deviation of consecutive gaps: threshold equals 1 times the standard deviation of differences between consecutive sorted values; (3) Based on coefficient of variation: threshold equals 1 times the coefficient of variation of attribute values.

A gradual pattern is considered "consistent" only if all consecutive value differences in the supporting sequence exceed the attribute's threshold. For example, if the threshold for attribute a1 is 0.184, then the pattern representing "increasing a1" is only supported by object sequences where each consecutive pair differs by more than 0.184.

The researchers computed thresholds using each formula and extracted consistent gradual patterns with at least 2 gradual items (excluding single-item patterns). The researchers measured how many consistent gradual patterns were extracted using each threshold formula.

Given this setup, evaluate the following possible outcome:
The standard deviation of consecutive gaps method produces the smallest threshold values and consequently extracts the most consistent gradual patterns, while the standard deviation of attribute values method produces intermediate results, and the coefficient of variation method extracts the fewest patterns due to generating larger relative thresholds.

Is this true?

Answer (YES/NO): NO